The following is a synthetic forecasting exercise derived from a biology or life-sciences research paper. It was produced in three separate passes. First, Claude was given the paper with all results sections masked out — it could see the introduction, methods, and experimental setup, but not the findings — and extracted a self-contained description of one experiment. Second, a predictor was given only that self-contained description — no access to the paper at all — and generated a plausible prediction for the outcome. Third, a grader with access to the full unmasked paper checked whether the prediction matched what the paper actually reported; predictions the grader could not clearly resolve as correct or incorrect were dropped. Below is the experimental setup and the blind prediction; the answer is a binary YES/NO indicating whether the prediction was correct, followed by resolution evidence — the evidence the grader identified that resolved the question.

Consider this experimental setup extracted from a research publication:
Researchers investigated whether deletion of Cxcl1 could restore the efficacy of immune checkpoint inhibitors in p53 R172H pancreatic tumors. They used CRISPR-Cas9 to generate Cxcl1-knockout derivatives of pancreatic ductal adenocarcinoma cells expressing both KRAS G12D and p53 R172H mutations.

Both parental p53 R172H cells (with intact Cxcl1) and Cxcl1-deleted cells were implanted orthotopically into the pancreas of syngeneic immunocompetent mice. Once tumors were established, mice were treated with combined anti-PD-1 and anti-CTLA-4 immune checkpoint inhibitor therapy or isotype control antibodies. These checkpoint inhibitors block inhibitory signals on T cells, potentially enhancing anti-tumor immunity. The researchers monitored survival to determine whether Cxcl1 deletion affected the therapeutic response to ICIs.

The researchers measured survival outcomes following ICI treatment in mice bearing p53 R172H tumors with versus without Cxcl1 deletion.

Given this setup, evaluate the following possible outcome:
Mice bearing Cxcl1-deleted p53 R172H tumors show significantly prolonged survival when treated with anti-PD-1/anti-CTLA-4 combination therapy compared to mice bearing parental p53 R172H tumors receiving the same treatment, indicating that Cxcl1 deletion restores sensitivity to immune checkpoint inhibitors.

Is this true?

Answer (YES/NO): YES